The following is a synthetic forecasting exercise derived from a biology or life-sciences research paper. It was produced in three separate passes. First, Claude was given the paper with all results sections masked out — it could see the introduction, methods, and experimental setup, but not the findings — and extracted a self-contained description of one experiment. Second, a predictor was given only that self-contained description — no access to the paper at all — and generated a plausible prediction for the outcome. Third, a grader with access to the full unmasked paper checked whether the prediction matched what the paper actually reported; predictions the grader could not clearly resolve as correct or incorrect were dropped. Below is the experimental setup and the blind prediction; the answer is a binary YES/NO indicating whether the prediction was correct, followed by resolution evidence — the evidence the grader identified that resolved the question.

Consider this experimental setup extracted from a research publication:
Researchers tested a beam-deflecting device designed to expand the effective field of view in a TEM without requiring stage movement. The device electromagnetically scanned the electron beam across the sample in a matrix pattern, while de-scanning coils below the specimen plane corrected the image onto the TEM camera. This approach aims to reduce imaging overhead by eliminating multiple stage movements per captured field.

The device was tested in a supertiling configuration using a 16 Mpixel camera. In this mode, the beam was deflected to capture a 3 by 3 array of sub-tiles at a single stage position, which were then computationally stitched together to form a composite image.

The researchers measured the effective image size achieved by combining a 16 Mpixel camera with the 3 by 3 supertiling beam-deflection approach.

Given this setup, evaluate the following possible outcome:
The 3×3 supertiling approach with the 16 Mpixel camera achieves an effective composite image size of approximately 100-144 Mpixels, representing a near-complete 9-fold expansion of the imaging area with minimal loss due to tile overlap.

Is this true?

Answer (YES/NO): YES